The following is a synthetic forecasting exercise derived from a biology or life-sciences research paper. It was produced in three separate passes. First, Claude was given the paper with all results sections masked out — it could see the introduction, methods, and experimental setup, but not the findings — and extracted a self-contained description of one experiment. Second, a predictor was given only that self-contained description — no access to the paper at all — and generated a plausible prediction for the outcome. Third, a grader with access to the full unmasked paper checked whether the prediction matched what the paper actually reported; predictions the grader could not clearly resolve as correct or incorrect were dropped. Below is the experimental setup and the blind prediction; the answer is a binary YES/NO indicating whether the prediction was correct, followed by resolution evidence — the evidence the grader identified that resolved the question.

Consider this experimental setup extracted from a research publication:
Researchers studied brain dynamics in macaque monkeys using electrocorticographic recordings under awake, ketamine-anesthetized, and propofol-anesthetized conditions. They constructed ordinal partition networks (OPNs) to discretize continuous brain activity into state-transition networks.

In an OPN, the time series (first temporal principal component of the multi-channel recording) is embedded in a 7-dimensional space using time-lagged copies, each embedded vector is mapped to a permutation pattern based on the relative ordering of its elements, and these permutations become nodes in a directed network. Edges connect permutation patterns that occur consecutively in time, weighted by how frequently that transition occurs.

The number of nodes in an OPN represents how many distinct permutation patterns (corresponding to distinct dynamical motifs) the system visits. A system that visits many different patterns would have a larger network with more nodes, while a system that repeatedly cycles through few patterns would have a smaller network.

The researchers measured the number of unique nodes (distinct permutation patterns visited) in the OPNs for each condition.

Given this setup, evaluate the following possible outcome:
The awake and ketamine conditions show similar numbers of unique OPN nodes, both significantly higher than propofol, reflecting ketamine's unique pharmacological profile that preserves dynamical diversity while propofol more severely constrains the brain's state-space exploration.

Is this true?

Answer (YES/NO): YES